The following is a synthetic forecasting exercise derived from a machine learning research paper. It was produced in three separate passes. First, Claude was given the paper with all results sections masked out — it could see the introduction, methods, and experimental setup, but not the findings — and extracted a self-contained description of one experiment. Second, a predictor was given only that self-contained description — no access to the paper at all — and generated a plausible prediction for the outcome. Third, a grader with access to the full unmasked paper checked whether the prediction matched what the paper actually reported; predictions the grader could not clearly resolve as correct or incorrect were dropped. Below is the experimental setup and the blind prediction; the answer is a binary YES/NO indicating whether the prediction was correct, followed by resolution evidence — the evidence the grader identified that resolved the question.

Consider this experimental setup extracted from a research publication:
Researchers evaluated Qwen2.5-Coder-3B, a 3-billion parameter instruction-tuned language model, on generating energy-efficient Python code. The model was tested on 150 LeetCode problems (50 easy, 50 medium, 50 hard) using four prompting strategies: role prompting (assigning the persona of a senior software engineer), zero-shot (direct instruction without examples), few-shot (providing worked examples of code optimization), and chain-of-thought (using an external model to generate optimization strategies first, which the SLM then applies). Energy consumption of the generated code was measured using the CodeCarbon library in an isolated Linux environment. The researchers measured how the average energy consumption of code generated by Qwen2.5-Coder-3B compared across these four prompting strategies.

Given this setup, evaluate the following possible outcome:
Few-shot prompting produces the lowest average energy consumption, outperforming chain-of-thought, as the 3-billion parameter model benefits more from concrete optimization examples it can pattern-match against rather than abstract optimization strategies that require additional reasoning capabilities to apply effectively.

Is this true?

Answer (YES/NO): NO